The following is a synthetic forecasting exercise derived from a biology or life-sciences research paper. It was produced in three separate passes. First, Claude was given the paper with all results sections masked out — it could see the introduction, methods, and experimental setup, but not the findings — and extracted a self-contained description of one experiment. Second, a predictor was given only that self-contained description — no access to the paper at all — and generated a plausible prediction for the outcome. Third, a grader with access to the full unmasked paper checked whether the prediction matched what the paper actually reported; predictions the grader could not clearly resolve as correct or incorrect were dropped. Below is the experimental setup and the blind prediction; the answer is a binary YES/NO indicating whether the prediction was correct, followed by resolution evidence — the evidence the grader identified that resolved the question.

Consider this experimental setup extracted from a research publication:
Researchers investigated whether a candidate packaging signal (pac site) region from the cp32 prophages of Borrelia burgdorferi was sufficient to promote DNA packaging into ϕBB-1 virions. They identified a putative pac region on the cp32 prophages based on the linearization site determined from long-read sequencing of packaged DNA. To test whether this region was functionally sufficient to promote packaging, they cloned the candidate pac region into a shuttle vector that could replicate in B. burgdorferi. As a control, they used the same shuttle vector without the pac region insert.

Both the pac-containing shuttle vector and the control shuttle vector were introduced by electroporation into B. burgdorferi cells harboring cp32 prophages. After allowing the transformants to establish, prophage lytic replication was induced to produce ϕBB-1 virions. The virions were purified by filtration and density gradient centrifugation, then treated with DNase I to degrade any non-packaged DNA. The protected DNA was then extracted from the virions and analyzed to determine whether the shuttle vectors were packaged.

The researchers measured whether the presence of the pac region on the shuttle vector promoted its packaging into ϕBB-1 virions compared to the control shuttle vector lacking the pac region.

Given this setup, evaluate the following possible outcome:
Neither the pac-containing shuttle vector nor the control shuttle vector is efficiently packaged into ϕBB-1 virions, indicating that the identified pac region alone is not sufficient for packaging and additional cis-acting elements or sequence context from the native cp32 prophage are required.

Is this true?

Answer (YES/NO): NO